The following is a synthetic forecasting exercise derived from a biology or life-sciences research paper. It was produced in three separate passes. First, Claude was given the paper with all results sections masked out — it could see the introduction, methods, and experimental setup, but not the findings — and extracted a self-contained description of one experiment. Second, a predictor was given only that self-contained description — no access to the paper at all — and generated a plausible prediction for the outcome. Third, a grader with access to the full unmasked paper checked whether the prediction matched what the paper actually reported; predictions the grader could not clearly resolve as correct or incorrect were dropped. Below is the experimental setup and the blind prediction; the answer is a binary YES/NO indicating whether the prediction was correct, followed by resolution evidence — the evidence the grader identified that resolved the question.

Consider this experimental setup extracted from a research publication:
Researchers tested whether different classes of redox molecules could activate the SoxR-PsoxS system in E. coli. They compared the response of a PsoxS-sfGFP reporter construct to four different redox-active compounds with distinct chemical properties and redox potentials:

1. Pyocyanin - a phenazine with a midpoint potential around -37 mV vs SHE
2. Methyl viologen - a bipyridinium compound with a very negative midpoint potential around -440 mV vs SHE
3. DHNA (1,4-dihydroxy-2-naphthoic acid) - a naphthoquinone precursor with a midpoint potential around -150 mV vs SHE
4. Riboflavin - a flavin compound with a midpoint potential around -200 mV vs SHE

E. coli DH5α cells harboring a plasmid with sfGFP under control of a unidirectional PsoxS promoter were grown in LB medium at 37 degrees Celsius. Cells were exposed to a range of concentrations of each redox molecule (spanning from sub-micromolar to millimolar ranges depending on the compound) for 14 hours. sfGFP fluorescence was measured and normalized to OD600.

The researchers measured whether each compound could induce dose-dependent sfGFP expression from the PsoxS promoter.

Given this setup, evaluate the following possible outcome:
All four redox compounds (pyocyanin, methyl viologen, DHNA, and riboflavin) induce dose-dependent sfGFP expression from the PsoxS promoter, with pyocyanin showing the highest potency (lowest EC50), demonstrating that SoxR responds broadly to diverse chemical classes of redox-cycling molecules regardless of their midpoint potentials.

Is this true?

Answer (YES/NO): NO